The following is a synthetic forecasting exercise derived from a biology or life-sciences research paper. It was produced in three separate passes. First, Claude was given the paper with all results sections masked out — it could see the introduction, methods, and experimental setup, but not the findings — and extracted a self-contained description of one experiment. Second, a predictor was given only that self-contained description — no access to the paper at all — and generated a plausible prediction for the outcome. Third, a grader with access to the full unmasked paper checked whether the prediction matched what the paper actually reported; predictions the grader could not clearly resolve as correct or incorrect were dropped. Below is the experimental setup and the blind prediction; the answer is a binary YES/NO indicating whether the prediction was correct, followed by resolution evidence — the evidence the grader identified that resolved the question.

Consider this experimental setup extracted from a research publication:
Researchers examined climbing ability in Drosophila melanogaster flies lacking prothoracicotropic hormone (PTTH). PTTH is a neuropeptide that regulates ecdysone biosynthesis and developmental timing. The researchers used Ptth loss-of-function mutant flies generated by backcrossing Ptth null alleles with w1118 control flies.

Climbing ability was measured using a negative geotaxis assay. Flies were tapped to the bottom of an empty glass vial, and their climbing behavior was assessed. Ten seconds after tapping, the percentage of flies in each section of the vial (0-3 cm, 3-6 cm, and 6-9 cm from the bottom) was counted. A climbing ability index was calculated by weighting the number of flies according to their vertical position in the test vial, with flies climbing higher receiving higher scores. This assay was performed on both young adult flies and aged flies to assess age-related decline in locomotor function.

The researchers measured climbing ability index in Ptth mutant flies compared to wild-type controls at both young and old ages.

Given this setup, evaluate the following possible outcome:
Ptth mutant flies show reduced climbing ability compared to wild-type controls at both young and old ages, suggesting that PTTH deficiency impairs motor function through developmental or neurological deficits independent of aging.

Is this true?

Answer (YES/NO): NO